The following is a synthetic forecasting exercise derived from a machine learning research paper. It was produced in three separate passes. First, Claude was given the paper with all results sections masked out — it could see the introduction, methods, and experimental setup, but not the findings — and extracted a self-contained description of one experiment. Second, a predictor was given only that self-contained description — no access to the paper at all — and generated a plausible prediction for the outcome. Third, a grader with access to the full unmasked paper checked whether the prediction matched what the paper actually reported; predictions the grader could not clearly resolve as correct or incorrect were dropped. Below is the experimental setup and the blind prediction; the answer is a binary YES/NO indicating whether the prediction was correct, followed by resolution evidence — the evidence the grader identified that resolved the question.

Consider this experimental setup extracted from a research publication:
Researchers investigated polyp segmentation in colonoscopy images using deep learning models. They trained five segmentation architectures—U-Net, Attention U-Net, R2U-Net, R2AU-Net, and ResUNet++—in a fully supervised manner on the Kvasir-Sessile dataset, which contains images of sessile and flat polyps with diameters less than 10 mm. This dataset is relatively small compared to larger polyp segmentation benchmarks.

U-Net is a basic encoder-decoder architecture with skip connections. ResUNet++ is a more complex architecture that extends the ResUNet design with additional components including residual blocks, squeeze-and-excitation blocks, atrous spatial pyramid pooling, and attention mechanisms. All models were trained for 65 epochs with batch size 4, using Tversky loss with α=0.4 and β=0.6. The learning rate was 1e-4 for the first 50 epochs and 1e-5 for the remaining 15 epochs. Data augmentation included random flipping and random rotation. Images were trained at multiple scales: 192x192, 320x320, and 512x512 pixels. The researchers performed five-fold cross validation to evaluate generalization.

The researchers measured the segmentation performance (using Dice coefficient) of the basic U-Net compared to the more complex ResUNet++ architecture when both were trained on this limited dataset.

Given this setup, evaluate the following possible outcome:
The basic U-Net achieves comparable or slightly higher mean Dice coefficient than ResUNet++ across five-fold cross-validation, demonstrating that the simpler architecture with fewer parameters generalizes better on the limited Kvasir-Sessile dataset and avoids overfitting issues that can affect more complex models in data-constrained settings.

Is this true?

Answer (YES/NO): YES